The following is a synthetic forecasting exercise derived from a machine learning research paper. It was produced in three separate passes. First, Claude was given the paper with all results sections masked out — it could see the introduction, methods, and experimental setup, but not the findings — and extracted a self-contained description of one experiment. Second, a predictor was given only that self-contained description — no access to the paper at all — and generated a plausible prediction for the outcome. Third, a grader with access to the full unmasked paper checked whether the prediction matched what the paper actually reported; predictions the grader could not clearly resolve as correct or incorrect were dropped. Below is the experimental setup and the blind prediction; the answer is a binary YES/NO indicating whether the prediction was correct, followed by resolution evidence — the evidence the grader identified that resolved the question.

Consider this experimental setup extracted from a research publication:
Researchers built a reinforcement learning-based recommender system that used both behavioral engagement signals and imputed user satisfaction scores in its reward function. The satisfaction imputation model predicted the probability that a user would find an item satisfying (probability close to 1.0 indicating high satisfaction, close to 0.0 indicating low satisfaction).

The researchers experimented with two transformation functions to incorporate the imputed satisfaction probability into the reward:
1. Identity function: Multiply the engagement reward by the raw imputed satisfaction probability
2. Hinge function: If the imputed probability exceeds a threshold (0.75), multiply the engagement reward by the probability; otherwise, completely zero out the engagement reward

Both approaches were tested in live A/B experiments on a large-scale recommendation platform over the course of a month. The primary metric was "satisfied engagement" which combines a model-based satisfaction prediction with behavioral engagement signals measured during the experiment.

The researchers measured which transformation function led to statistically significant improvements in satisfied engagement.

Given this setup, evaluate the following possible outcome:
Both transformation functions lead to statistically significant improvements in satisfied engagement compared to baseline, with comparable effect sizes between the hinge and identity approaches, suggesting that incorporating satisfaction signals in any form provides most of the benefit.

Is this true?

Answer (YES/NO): NO